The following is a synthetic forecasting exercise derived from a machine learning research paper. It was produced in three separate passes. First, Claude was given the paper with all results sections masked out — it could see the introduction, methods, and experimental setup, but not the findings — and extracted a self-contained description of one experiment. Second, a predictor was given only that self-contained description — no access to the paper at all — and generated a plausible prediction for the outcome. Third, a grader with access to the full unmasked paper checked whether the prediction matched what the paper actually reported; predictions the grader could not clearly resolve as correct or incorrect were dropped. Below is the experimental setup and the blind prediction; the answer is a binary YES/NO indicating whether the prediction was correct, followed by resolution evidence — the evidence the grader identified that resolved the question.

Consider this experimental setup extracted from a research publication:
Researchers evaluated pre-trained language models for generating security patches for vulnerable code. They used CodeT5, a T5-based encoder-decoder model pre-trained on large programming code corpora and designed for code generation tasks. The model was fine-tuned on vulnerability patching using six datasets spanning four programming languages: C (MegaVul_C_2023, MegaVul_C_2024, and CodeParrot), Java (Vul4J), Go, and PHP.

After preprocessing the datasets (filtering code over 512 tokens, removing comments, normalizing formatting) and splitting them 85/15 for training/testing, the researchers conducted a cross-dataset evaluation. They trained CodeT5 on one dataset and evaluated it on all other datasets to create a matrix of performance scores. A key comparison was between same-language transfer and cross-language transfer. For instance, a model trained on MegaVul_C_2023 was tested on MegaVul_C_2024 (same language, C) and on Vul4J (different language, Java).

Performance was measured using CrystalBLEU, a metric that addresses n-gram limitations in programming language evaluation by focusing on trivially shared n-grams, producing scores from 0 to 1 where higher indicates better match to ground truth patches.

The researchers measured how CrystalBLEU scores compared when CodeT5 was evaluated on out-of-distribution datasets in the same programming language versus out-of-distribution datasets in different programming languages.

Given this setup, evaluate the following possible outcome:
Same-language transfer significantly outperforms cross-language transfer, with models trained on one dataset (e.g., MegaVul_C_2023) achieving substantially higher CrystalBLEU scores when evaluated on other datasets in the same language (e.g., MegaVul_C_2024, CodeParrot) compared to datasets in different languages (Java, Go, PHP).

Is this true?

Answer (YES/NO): YES